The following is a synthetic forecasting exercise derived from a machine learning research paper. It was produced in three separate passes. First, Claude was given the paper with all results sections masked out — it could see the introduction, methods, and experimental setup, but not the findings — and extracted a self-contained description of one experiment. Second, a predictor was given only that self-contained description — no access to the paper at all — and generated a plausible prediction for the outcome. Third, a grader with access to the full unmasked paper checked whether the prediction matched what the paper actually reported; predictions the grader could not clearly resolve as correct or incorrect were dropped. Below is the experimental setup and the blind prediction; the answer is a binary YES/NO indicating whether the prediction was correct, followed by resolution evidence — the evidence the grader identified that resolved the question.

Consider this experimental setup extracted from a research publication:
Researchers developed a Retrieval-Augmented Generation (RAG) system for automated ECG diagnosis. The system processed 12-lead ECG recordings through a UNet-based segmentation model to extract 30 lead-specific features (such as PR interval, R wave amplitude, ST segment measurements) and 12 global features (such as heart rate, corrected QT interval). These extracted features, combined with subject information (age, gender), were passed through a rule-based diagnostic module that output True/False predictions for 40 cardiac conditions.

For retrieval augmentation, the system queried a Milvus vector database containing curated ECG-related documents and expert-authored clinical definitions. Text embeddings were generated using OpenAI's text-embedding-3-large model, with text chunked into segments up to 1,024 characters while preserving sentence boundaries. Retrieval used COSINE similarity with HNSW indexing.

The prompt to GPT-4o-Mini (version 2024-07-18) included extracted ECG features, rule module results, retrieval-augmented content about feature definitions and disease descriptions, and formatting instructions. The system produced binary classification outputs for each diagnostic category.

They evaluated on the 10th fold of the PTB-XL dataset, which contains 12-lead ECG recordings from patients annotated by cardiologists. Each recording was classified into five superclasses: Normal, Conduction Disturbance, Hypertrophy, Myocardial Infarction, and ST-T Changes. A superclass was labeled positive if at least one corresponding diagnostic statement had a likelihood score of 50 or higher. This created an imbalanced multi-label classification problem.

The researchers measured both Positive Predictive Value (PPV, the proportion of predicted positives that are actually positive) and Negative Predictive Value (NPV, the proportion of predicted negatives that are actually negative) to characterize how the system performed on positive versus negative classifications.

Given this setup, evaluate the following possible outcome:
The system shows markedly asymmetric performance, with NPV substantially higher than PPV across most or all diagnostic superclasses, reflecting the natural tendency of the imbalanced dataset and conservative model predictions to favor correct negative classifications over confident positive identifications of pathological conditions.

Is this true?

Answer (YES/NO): YES